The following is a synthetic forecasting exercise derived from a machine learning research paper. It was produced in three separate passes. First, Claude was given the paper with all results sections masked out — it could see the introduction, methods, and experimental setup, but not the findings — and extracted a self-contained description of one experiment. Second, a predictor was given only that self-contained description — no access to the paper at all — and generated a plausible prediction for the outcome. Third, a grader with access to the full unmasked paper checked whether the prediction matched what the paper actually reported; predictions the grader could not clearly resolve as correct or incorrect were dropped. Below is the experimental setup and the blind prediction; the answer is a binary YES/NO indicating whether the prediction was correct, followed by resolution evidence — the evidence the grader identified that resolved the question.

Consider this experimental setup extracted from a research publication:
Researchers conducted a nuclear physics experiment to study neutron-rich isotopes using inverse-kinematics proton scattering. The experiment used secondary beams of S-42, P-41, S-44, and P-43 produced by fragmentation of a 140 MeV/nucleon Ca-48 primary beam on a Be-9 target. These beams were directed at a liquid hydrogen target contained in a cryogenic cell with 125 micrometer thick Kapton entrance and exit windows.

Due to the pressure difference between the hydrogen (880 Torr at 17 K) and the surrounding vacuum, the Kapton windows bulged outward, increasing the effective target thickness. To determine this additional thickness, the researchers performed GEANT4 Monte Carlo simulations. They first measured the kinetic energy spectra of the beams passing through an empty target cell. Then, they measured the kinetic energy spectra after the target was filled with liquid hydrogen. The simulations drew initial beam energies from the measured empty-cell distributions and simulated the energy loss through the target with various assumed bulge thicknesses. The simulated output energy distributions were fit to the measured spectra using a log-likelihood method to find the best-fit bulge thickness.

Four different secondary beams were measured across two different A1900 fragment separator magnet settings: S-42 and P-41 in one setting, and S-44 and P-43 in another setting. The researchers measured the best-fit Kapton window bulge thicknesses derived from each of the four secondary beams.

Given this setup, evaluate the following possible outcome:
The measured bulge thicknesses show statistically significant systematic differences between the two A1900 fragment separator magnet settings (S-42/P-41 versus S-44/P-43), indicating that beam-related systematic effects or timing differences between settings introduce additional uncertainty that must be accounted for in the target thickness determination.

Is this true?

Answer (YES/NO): YES